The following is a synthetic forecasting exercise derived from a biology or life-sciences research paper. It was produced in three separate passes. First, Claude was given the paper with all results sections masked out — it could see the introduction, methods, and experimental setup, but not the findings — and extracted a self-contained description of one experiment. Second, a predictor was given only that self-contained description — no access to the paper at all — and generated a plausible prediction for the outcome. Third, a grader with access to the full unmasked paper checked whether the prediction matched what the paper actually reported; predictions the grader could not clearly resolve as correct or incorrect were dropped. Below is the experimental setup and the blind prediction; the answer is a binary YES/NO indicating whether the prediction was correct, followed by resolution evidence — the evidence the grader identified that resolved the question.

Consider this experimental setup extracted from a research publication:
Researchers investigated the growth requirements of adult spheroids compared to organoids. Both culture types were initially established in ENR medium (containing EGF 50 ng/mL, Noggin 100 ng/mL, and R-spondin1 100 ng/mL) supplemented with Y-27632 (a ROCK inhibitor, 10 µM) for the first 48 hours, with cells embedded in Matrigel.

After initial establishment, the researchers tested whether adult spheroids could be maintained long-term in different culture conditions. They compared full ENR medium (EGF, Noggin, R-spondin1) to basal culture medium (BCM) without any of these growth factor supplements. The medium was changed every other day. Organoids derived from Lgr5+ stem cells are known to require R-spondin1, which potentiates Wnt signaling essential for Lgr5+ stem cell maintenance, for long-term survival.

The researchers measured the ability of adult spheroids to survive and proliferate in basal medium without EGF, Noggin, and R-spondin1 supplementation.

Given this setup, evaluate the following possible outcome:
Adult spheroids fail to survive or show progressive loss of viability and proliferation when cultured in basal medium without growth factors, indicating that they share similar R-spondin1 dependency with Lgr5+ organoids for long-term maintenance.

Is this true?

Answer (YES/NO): NO